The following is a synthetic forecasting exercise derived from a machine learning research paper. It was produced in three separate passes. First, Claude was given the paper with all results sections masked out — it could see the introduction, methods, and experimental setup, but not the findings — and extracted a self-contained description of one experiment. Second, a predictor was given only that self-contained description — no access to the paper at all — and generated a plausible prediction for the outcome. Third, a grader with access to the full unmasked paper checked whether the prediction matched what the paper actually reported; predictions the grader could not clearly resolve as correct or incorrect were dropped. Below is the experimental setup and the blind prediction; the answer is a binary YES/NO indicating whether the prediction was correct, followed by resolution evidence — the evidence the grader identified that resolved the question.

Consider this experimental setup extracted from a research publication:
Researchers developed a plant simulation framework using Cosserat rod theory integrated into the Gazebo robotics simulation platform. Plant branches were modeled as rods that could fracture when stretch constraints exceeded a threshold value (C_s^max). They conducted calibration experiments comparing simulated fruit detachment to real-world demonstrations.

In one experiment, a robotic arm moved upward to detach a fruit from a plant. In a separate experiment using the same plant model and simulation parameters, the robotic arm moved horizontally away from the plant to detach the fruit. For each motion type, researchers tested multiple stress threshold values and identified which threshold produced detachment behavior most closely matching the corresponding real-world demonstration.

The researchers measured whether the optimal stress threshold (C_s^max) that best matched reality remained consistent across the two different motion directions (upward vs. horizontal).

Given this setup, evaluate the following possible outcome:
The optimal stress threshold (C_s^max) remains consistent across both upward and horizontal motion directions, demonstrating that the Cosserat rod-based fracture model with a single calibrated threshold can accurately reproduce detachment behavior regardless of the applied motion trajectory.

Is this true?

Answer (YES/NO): YES